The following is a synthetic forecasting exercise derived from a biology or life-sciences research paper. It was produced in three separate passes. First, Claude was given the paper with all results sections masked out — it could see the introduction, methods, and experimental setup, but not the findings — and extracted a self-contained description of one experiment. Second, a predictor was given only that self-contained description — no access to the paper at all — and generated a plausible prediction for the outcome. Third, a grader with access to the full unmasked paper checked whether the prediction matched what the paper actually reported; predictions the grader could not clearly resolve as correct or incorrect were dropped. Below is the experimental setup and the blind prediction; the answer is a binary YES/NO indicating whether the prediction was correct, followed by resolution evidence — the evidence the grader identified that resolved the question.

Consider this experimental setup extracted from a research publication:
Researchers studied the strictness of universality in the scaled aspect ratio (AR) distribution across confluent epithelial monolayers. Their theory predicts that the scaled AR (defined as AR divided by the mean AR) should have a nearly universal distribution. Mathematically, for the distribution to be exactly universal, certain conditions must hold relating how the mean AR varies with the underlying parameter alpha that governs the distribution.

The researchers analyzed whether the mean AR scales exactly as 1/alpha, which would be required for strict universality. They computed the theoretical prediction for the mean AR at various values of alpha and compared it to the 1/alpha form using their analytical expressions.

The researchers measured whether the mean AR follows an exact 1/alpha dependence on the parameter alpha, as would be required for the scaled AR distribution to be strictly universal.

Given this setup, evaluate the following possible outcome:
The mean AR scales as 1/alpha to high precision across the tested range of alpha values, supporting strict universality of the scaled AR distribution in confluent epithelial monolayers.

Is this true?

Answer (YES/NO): NO